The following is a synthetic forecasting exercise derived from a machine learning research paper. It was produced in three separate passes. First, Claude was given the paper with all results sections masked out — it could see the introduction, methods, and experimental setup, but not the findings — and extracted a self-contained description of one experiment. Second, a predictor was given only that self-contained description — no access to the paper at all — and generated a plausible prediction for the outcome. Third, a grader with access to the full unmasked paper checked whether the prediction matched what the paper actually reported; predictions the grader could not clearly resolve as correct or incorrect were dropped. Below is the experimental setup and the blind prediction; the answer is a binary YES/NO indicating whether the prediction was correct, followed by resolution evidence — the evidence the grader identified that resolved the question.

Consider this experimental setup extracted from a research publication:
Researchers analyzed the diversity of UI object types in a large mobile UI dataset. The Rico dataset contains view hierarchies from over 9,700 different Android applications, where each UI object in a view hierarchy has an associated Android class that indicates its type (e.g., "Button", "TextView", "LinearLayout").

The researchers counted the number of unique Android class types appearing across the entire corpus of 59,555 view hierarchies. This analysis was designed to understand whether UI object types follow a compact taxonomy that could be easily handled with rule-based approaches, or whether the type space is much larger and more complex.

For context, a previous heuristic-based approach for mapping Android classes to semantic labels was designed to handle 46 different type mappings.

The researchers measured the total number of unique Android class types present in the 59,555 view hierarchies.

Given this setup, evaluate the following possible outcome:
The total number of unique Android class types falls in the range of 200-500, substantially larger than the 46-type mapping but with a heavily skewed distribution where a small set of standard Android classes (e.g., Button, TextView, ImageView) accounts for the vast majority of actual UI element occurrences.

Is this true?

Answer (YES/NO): NO